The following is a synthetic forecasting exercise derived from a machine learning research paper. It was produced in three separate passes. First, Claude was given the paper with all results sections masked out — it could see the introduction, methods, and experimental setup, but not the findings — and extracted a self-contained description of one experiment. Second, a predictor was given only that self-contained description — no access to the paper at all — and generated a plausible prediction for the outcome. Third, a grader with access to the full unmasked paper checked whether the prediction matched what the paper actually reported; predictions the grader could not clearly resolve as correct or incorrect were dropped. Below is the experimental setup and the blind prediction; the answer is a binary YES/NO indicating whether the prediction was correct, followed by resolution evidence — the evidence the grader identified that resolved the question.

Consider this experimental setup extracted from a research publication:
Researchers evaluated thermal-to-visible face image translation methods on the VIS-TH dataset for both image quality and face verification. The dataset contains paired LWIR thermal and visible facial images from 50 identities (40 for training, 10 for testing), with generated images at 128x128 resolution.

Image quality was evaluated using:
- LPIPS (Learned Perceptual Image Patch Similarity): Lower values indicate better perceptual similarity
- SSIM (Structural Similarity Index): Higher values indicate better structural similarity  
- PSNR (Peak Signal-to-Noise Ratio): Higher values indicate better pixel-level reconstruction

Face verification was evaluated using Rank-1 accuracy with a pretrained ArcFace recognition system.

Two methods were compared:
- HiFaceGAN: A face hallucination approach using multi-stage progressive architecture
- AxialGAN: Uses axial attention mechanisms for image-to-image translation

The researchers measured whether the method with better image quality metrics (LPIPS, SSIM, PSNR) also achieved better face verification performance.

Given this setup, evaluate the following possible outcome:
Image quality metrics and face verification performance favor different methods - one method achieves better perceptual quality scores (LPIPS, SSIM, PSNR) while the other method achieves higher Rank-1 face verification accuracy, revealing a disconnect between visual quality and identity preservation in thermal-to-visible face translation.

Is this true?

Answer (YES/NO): YES